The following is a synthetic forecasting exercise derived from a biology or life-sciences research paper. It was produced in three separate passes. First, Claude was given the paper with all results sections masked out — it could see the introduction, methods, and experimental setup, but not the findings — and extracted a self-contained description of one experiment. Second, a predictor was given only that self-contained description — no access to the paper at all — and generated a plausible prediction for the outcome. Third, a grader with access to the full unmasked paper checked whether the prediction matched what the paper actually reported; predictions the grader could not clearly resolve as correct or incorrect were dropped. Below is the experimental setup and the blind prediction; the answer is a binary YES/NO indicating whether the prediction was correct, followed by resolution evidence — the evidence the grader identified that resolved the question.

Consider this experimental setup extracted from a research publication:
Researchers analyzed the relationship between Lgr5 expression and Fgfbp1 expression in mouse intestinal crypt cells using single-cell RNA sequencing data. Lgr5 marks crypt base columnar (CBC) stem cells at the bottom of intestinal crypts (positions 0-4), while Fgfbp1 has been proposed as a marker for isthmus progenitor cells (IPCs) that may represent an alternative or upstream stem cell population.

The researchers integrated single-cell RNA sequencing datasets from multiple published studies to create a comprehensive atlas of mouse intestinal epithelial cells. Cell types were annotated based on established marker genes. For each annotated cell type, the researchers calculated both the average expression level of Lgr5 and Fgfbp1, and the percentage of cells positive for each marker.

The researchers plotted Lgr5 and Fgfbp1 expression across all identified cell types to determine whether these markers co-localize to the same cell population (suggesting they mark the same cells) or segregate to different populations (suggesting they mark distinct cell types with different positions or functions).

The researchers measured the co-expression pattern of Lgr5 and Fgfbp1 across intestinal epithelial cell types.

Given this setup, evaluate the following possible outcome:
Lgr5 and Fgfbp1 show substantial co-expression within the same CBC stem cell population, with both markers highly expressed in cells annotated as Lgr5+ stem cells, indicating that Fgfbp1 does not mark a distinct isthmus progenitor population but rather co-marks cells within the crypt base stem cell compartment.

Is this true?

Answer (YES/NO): NO